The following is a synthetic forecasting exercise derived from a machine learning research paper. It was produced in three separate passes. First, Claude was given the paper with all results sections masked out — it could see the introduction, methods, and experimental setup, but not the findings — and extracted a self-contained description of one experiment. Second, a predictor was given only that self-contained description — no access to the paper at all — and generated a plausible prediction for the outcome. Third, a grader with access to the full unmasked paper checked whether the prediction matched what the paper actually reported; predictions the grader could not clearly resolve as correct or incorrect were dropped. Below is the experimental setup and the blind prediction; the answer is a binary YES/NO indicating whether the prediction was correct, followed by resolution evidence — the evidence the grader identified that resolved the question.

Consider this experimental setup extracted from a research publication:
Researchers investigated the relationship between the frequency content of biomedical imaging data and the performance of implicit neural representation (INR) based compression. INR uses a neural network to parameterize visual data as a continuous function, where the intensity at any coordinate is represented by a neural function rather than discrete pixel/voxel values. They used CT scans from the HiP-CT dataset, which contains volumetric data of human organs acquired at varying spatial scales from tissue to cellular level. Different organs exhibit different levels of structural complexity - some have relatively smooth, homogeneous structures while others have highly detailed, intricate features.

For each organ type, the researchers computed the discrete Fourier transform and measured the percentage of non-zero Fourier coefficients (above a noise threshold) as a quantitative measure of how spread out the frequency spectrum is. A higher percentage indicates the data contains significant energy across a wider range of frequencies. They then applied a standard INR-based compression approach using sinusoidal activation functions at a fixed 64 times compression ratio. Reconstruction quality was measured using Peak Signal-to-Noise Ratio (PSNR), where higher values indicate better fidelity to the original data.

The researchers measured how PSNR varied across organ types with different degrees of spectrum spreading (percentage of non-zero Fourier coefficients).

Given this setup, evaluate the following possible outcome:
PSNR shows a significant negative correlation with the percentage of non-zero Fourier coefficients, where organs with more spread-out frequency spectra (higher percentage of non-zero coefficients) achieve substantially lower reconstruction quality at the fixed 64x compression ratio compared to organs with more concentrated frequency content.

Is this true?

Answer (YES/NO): YES